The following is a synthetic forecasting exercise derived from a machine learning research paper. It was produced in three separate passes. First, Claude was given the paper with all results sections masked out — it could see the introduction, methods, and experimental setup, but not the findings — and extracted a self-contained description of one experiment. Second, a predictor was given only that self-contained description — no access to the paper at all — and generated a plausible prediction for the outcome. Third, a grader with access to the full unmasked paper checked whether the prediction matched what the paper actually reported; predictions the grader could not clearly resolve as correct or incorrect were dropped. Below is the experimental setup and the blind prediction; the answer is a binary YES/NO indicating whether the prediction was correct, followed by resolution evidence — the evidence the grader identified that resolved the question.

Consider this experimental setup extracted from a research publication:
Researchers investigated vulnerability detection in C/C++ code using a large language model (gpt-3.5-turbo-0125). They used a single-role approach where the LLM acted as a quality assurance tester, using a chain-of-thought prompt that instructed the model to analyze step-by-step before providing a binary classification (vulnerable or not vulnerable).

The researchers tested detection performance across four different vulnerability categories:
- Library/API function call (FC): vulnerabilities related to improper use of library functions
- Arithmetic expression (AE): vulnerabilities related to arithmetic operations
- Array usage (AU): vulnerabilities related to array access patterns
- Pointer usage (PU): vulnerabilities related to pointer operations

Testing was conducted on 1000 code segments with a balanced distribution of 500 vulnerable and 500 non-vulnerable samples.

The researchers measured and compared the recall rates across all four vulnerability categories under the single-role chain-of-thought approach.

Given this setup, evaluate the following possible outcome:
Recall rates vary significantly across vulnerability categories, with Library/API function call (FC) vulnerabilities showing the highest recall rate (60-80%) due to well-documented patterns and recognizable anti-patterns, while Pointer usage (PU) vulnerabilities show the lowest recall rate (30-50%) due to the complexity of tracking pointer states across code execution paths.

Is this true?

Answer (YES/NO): NO